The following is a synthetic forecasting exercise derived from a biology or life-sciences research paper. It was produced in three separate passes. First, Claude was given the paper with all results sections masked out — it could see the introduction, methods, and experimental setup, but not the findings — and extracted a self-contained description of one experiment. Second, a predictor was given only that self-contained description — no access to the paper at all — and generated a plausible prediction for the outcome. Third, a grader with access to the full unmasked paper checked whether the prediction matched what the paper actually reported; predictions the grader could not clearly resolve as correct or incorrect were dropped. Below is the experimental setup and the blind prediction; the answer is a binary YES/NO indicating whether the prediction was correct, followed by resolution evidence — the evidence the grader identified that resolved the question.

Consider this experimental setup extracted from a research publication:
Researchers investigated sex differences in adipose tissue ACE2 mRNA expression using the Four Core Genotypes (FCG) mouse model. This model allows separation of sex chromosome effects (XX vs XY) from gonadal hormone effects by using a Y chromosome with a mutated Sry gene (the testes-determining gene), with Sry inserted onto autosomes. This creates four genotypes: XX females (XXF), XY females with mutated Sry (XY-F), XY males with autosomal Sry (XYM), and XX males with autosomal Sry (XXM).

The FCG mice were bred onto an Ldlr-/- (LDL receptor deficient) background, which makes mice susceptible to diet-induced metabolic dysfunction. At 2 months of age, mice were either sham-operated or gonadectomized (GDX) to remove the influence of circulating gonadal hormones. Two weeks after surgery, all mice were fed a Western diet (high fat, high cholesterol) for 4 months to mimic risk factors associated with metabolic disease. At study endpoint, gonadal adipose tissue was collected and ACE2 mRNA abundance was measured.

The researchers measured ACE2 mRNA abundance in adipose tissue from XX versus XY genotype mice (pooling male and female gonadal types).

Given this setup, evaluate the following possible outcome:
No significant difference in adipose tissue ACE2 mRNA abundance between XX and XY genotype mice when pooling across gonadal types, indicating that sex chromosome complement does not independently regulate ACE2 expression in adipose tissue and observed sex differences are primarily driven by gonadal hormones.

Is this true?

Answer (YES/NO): NO